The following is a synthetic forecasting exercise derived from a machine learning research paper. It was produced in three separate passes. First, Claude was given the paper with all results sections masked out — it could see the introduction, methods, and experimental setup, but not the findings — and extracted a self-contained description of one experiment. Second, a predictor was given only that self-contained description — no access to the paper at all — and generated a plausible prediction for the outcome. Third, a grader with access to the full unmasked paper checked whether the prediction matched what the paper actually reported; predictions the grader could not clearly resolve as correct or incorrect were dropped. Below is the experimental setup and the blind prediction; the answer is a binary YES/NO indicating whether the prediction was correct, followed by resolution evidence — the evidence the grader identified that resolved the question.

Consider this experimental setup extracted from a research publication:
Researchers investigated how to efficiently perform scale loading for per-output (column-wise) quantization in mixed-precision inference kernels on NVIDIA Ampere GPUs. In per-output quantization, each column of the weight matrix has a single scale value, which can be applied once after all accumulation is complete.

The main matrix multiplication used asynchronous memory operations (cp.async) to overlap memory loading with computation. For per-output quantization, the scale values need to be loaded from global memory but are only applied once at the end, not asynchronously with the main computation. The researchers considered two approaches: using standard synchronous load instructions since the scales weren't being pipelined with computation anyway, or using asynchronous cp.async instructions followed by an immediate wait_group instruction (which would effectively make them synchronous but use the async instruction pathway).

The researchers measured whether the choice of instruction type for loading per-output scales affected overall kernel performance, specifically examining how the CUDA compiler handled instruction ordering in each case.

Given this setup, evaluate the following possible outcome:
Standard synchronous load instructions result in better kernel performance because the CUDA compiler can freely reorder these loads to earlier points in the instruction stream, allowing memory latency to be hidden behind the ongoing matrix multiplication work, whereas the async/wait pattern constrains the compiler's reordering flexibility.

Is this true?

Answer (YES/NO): NO